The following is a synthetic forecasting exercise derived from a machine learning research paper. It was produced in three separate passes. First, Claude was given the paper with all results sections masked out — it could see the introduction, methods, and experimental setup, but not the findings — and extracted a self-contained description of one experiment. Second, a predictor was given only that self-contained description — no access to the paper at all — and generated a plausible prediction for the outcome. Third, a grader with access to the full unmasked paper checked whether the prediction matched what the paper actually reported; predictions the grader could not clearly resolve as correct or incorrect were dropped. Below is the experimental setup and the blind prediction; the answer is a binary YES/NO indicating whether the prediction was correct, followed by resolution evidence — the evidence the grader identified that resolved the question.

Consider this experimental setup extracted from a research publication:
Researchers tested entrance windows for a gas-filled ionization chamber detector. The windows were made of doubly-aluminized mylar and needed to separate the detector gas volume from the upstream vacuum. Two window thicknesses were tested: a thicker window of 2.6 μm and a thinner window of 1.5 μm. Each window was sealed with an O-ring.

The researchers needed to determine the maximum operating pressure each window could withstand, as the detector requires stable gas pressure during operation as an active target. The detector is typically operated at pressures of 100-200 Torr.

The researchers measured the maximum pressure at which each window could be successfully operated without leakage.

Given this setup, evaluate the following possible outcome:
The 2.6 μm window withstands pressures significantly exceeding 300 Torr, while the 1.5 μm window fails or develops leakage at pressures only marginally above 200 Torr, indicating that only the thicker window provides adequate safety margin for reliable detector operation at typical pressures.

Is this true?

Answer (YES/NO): NO